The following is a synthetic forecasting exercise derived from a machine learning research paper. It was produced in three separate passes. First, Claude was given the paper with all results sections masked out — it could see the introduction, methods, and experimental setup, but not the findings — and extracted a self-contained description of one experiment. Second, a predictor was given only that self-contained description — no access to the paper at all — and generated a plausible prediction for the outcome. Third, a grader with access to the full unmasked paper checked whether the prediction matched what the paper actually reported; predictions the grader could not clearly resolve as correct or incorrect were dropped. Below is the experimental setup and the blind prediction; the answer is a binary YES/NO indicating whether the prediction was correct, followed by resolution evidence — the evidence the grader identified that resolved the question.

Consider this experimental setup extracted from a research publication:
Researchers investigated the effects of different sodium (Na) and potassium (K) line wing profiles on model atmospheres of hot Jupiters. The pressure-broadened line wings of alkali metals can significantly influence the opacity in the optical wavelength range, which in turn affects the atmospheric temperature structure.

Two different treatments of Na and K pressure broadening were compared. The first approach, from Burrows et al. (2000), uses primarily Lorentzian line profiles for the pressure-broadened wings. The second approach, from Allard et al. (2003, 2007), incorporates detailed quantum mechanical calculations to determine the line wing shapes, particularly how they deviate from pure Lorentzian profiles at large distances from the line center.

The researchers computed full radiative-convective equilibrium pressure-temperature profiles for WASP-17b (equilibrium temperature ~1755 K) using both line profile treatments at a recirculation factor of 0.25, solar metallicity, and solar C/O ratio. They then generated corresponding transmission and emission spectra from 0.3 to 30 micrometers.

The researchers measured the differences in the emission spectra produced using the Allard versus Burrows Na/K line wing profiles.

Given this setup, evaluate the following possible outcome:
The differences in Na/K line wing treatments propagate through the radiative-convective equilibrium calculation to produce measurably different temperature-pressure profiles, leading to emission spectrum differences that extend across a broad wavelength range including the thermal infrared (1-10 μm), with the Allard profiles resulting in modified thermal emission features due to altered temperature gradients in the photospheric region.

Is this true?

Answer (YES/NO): NO